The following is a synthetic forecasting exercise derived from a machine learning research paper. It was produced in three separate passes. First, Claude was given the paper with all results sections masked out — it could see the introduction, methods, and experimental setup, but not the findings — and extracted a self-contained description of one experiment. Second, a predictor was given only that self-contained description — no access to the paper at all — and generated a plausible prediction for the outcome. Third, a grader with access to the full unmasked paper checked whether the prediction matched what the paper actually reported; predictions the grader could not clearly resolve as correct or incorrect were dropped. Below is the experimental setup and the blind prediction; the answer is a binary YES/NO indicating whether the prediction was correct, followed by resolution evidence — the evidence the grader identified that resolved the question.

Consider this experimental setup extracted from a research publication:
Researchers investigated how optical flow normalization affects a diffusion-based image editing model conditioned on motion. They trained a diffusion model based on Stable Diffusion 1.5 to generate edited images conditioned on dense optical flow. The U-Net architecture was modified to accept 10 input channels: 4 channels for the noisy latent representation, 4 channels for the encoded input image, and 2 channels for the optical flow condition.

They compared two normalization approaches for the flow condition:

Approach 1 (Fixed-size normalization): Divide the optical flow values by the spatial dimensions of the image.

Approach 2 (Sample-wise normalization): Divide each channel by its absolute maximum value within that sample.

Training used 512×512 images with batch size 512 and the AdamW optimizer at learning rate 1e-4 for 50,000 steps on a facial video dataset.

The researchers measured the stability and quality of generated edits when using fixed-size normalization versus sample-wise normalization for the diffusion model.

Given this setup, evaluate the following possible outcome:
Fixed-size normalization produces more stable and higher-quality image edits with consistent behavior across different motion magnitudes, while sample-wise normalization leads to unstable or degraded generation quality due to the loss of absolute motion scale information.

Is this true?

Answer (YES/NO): NO